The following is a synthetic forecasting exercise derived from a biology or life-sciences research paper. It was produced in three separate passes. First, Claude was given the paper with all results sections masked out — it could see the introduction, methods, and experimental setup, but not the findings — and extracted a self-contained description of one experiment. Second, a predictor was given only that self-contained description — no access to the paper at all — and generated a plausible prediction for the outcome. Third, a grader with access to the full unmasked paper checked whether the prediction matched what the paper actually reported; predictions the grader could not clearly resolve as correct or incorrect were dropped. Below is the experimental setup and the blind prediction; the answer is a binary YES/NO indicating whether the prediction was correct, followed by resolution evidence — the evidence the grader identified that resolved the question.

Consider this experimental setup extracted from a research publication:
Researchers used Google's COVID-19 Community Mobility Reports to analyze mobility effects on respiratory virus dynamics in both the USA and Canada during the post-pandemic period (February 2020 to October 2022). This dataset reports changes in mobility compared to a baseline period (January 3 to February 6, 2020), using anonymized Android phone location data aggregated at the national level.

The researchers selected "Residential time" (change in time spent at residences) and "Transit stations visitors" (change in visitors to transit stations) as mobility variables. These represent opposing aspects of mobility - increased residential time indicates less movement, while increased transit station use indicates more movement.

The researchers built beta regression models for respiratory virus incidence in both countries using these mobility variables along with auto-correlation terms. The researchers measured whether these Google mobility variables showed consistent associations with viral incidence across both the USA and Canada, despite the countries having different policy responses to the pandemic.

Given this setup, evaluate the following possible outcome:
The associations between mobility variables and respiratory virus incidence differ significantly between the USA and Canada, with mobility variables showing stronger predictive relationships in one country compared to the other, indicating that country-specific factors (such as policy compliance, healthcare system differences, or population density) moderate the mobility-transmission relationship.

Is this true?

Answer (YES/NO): NO